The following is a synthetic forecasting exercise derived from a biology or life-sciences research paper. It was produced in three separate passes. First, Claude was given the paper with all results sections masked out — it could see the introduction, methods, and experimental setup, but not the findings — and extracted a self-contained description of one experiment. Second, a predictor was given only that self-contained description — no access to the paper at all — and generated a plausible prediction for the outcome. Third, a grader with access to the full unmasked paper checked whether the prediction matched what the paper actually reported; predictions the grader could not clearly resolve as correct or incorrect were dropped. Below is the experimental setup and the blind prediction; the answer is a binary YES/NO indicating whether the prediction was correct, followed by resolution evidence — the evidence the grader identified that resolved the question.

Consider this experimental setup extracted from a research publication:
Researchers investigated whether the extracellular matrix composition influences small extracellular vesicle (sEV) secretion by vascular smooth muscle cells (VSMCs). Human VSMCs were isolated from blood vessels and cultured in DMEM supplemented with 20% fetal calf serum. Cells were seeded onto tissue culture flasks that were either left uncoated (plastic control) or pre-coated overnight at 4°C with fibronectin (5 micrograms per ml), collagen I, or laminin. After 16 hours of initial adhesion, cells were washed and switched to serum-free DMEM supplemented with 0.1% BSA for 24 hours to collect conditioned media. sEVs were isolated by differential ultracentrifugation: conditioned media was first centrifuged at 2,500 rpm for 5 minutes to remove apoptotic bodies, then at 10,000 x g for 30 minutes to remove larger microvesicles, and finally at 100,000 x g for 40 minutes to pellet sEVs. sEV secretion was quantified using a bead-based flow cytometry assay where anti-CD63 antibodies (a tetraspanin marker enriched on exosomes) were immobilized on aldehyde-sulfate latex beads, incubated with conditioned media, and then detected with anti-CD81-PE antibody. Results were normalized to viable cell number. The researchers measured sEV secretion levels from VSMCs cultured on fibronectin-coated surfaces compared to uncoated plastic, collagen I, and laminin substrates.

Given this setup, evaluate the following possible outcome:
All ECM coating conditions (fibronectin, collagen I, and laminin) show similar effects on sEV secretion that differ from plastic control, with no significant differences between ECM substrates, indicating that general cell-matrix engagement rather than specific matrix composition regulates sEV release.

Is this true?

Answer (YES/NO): NO